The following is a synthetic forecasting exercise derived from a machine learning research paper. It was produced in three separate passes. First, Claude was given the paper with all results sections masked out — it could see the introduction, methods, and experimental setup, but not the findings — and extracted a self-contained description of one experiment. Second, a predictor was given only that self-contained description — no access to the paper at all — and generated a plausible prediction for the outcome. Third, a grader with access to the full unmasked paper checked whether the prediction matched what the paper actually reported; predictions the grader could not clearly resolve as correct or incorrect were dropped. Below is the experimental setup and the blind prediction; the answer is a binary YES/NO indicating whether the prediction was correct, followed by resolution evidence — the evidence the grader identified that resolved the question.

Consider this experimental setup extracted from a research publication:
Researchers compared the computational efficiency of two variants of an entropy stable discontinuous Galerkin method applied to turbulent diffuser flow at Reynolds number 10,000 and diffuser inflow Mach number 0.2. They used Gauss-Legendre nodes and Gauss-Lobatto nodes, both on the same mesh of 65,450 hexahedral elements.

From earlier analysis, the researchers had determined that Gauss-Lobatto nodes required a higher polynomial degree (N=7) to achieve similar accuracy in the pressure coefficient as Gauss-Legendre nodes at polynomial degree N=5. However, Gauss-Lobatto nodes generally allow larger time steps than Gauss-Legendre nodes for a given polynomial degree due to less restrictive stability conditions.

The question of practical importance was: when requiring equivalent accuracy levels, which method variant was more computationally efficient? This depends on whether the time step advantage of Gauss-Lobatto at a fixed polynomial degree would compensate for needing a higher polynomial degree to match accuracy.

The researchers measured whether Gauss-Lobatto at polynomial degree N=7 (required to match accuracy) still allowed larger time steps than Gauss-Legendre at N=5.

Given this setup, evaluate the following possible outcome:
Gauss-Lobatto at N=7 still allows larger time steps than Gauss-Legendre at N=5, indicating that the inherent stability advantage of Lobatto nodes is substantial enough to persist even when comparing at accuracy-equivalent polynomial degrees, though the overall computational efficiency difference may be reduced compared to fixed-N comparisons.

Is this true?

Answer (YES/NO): NO